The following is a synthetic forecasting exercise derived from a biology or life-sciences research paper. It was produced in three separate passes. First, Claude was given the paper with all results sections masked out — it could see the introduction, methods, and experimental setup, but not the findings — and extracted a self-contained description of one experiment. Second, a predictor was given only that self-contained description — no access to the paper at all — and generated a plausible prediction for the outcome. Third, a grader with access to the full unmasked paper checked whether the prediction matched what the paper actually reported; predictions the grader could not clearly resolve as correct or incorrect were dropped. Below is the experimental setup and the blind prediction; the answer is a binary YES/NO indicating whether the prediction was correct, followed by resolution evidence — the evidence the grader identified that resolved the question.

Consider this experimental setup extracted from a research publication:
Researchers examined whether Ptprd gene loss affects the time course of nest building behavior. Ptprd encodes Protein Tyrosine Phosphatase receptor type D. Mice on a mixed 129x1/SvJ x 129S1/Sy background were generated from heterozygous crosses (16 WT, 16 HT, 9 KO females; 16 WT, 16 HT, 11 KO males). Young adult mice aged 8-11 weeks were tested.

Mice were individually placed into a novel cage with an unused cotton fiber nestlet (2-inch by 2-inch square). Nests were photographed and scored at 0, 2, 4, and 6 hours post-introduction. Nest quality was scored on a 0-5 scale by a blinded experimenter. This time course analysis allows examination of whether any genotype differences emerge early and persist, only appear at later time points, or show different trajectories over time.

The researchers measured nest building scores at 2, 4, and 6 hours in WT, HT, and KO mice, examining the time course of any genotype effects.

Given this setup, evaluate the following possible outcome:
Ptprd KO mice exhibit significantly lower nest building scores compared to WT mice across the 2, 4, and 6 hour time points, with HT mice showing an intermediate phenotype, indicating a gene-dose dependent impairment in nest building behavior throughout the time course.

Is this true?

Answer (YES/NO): NO